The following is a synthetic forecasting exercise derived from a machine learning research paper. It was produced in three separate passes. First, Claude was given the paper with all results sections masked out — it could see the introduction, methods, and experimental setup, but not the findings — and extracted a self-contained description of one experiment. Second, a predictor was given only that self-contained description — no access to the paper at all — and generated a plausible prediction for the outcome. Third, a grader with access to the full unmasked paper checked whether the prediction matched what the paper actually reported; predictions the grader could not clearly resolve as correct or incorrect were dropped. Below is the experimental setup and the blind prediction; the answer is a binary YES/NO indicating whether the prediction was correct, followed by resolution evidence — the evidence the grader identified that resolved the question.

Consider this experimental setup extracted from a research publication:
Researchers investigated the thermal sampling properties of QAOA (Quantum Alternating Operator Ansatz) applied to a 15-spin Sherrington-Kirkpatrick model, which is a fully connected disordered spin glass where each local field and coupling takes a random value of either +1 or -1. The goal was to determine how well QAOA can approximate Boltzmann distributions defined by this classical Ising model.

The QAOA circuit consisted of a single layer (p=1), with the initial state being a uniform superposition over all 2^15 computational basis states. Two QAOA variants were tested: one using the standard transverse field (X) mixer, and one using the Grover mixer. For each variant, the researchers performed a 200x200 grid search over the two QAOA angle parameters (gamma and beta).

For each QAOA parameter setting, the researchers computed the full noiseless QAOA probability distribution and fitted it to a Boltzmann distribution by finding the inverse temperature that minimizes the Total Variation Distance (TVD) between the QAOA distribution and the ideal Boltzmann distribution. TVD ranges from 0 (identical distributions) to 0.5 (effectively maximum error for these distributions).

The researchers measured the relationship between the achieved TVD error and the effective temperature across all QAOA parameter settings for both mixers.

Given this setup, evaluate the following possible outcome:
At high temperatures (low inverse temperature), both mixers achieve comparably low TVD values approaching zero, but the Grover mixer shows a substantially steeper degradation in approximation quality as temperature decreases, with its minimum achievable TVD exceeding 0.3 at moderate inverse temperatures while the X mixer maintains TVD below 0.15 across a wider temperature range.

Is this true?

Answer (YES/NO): NO